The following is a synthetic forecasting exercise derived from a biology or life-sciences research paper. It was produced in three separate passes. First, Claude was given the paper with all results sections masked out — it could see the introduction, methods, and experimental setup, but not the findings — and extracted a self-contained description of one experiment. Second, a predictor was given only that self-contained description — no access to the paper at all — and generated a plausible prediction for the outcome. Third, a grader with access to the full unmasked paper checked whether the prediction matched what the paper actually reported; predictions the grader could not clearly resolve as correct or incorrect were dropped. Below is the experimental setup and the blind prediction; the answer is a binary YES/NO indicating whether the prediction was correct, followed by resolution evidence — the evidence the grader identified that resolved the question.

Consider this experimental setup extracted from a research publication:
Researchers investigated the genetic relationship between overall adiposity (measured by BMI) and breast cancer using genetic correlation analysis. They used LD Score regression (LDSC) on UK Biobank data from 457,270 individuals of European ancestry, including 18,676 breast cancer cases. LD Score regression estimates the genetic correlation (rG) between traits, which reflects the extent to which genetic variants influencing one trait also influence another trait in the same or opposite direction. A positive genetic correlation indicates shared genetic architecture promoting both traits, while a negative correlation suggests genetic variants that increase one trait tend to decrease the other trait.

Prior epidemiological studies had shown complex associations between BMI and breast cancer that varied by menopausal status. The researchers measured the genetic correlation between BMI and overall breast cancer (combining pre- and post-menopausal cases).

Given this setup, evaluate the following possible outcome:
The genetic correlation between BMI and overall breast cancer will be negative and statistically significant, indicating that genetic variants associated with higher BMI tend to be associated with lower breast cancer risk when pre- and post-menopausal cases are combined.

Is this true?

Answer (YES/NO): NO